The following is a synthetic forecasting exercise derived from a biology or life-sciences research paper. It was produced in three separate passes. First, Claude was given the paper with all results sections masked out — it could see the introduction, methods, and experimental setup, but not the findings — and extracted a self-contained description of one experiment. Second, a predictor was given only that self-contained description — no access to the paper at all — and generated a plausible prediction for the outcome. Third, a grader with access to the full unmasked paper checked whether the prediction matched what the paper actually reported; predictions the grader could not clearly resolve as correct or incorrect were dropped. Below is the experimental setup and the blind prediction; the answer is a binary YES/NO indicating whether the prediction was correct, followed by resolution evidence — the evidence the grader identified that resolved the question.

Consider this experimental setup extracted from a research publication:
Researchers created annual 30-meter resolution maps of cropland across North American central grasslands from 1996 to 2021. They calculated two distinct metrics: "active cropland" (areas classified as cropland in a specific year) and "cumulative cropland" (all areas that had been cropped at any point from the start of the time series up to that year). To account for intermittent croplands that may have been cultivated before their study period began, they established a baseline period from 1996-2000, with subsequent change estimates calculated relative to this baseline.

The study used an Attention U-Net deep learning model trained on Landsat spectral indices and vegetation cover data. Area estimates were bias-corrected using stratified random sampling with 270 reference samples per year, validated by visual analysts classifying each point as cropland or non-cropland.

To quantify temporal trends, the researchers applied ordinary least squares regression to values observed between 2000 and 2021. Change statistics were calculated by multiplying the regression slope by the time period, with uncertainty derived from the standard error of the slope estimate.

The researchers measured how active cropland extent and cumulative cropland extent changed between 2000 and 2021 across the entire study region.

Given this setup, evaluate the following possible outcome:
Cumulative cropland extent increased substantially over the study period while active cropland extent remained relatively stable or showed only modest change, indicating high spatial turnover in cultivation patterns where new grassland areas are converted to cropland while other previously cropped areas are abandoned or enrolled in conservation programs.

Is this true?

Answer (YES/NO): YES